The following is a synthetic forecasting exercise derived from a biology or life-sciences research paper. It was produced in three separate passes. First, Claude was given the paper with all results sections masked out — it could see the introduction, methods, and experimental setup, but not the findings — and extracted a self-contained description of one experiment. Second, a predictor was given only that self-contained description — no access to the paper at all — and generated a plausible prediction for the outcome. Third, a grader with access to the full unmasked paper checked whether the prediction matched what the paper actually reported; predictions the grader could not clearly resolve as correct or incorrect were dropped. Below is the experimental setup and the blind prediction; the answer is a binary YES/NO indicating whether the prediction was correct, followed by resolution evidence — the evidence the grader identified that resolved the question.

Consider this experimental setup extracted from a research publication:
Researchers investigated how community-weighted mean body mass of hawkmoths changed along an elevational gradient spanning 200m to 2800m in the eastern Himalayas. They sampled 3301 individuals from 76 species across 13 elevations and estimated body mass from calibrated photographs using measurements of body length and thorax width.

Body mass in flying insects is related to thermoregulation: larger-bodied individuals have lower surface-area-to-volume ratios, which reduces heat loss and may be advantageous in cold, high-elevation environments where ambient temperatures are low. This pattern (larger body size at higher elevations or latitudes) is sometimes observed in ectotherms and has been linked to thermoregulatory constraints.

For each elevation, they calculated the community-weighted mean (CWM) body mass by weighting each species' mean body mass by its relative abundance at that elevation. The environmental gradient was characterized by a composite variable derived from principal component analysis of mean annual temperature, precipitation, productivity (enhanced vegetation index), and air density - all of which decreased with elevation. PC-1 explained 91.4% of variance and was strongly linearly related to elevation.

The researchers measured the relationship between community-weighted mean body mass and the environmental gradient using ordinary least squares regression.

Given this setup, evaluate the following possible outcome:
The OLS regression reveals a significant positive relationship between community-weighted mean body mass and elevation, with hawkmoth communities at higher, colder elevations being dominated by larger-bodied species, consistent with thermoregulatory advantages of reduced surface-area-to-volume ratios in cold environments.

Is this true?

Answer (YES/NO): YES